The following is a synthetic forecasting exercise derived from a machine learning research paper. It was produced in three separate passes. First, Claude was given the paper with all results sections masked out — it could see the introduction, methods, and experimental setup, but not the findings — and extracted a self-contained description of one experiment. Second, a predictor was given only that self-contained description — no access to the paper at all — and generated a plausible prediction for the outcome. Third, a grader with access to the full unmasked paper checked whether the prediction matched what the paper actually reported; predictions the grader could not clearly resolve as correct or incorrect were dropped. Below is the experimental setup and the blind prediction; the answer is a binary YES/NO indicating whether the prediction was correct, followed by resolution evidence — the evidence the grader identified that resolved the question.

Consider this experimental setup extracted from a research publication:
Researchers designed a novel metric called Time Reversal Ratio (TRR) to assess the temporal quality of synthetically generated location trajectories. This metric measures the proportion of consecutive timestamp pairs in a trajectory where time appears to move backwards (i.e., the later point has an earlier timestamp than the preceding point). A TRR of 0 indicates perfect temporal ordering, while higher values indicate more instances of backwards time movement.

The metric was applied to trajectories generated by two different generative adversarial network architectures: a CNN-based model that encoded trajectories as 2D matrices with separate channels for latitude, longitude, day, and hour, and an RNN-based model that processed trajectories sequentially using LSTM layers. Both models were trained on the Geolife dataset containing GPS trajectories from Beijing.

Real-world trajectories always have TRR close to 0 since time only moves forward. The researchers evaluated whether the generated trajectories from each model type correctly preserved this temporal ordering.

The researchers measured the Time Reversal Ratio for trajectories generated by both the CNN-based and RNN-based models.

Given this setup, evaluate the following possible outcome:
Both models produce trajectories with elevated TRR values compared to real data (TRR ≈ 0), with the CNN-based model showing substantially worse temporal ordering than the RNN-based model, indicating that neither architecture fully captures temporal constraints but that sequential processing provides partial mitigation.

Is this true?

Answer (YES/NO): NO